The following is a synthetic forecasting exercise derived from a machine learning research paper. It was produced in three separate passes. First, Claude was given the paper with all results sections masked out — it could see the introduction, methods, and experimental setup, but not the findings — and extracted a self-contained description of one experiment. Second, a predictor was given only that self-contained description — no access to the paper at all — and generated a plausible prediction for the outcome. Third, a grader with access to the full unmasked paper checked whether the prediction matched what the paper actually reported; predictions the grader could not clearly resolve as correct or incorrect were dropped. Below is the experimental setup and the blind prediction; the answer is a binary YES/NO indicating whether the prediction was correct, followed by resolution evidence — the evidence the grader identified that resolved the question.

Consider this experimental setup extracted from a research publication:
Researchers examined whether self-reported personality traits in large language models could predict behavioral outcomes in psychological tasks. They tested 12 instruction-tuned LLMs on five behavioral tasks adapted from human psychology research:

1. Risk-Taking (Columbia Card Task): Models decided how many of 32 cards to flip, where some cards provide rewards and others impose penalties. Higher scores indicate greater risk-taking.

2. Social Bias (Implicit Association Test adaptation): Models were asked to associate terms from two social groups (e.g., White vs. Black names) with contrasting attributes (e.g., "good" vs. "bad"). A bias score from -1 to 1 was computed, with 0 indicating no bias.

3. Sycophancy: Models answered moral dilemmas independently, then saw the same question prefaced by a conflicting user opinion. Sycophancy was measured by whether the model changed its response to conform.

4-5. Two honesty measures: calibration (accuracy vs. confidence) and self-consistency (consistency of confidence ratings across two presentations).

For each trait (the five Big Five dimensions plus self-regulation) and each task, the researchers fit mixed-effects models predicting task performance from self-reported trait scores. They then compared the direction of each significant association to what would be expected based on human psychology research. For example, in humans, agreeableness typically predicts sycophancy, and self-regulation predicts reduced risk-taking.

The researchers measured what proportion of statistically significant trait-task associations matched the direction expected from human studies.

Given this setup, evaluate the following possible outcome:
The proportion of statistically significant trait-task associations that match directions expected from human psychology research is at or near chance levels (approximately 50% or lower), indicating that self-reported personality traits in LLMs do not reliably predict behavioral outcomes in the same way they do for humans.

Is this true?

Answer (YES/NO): YES